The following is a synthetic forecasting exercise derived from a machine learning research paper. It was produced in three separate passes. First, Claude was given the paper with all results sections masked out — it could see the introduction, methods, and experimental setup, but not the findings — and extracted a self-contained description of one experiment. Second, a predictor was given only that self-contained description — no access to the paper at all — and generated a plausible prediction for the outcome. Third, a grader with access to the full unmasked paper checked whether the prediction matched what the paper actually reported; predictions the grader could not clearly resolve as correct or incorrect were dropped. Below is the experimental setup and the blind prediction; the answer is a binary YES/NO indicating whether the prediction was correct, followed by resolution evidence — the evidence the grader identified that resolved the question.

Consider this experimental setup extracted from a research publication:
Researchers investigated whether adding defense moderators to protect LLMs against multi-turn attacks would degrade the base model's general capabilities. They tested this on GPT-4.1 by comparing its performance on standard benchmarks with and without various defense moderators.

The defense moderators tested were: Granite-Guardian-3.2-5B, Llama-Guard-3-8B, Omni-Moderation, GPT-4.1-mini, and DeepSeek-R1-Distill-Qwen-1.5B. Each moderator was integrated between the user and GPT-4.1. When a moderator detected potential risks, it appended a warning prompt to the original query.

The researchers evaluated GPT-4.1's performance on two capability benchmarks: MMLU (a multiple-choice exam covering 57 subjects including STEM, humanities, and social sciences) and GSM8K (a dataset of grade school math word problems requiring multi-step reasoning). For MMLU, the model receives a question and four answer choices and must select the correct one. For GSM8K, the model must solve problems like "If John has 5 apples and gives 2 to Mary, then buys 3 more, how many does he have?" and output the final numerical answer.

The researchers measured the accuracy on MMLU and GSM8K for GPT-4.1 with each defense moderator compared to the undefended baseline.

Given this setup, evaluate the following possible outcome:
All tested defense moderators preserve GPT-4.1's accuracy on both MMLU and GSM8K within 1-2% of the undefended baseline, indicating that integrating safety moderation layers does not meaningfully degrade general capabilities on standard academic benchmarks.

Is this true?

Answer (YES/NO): YES